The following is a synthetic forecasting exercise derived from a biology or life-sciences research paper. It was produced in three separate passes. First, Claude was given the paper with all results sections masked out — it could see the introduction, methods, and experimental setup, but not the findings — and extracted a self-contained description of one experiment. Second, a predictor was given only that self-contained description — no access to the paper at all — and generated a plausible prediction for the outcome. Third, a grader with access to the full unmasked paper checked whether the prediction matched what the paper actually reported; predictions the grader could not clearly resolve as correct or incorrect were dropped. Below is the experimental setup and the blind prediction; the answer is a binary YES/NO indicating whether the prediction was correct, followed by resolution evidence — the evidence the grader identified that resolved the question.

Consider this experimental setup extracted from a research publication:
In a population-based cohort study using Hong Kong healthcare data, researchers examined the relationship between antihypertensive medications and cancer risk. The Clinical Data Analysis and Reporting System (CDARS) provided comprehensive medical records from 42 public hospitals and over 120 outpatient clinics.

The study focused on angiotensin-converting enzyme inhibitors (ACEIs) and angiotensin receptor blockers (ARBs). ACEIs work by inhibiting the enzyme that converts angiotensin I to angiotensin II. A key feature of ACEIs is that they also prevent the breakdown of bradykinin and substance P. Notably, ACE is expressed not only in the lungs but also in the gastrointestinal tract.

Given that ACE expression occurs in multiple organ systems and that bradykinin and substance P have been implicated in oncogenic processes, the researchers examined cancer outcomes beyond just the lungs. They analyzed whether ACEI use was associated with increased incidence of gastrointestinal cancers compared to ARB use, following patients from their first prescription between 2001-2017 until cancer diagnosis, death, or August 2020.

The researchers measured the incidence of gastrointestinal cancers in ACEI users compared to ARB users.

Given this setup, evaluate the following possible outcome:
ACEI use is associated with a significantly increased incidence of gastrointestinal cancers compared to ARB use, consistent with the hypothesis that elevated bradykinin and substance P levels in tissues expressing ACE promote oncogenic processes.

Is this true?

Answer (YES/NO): YES